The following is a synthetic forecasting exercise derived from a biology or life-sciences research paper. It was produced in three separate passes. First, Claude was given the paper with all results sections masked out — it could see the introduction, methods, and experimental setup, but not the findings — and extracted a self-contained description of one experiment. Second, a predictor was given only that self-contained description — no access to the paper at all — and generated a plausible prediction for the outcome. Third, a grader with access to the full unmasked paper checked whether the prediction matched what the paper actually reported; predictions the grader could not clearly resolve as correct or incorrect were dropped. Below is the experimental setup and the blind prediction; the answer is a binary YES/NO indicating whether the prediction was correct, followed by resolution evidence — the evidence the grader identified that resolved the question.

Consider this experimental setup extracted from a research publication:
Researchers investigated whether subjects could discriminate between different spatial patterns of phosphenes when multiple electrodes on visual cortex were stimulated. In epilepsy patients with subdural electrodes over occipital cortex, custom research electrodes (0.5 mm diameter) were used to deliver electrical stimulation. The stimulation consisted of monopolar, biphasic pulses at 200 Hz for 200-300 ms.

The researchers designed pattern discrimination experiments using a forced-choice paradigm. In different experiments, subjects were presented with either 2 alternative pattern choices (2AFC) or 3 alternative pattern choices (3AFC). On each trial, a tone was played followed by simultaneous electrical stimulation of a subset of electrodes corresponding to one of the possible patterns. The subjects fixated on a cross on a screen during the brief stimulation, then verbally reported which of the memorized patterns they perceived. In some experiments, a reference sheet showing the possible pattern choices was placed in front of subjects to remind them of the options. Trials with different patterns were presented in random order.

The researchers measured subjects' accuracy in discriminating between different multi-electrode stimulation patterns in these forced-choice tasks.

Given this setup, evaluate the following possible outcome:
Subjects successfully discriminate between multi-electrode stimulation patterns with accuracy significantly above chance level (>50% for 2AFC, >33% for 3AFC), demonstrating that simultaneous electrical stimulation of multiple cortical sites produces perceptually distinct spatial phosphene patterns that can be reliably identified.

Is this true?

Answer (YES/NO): YES